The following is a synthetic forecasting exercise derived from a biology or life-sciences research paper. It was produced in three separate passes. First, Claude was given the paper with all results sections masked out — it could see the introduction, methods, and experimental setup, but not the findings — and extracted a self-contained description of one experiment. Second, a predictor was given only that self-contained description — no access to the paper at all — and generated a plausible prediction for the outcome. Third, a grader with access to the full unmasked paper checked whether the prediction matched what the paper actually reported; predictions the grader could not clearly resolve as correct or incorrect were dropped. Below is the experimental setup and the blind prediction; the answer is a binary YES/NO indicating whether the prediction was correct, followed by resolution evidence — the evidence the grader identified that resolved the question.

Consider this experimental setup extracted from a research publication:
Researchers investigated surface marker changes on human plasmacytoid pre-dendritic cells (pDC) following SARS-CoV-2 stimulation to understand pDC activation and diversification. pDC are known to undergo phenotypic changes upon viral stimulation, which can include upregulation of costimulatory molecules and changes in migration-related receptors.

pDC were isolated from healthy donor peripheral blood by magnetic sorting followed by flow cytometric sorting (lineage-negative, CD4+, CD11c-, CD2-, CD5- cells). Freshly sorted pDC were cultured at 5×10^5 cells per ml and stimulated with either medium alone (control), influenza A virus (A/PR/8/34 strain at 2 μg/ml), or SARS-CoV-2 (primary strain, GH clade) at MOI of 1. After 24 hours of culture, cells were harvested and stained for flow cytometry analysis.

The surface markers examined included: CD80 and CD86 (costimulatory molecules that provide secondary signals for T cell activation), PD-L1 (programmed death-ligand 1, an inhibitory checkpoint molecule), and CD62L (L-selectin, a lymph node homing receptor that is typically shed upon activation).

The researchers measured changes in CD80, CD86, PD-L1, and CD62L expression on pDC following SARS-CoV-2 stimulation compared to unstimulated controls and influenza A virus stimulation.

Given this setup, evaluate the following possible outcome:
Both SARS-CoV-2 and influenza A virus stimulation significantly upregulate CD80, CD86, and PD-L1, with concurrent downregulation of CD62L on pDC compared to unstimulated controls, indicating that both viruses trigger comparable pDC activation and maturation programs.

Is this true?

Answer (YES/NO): NO